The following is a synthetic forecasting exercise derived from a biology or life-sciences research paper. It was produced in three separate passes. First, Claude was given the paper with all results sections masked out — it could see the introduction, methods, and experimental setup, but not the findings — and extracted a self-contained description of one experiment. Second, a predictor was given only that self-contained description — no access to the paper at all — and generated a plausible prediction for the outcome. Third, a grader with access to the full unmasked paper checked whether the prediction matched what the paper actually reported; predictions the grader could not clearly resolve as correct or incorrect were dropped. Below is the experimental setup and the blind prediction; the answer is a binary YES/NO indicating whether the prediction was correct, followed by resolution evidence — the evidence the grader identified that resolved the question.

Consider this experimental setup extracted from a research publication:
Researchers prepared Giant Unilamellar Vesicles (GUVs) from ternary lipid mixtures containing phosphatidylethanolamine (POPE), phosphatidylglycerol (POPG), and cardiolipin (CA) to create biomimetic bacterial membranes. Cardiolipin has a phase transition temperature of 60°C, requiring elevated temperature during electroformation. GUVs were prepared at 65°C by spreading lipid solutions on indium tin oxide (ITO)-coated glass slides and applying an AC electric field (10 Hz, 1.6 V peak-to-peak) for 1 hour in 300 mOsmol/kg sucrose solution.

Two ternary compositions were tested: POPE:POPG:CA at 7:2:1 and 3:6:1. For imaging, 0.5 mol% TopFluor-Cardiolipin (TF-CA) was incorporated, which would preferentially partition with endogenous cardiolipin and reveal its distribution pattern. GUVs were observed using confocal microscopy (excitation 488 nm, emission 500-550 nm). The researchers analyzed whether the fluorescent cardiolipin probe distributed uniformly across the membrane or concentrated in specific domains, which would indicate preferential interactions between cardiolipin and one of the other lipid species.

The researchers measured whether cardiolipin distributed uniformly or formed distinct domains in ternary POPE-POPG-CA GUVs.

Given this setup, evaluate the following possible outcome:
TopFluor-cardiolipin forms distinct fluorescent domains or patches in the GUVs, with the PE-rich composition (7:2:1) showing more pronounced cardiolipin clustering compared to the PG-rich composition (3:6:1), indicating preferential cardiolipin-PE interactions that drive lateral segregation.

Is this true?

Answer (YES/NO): NO